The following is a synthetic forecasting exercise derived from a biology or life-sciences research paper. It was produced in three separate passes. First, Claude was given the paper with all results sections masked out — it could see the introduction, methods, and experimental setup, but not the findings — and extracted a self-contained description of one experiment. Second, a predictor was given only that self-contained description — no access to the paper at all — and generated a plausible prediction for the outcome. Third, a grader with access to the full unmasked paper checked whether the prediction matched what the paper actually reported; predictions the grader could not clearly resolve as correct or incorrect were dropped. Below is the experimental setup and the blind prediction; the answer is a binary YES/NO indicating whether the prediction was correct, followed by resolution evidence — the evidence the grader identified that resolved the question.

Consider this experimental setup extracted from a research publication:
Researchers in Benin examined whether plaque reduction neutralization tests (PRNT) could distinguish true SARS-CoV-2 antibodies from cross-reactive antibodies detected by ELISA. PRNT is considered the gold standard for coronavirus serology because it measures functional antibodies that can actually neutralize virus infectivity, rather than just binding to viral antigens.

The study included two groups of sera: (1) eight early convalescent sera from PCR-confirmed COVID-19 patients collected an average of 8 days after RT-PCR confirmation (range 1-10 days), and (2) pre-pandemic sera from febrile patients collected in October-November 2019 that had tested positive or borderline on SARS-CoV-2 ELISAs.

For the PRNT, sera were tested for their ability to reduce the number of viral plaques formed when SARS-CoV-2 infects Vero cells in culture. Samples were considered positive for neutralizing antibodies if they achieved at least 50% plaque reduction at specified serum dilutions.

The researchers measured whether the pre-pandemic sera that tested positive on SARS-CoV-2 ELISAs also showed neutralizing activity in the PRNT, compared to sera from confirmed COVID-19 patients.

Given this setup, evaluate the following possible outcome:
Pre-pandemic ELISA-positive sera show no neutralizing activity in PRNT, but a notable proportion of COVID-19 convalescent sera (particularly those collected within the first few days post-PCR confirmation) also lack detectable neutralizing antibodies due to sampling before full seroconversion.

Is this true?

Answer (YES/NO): NO